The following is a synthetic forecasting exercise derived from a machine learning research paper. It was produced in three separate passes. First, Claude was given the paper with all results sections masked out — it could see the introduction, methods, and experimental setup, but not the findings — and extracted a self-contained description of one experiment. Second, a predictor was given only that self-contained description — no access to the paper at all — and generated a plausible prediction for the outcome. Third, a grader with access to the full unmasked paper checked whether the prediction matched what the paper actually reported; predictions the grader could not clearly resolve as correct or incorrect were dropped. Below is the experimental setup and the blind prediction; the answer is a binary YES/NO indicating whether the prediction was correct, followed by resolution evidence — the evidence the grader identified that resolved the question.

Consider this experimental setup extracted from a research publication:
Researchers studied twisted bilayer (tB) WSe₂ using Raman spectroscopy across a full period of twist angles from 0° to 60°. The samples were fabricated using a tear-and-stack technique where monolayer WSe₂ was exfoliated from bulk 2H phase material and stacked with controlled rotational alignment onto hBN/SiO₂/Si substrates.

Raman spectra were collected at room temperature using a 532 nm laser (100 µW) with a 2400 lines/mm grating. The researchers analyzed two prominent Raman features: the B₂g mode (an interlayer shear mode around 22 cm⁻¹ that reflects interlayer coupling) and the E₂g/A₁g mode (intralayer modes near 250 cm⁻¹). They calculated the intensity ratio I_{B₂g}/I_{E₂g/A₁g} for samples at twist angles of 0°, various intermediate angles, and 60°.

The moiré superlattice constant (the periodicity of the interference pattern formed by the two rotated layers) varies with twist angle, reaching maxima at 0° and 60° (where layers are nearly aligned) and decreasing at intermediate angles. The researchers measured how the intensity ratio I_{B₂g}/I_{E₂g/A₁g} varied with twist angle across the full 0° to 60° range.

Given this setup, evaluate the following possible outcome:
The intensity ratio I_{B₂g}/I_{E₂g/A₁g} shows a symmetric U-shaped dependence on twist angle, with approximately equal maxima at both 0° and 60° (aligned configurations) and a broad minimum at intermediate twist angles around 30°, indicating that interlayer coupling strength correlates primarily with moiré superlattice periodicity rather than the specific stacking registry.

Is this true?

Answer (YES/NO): NO